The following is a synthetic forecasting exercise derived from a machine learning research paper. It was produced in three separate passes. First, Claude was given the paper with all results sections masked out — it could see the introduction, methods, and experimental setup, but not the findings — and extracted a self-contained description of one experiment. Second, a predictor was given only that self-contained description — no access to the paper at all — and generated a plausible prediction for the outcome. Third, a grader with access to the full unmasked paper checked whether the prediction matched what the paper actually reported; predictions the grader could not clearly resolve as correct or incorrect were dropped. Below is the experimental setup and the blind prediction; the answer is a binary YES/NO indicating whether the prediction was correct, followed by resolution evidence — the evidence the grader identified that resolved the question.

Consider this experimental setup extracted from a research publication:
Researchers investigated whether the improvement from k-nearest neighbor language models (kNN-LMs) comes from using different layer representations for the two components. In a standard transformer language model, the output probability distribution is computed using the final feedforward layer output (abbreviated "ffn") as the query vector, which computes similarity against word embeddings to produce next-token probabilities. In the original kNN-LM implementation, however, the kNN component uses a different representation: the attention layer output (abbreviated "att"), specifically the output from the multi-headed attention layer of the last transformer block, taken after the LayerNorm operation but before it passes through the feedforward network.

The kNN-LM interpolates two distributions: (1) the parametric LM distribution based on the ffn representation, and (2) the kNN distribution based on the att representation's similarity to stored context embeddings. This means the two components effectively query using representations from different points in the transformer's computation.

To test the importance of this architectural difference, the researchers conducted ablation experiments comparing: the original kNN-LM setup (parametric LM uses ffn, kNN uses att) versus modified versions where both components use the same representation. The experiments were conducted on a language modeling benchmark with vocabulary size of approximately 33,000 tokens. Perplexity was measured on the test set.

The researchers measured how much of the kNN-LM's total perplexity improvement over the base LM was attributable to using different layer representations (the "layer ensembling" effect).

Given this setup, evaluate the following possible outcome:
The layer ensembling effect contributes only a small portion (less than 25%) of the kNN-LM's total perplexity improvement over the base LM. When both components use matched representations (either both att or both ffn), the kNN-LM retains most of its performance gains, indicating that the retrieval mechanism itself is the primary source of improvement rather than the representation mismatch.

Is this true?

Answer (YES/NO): NO